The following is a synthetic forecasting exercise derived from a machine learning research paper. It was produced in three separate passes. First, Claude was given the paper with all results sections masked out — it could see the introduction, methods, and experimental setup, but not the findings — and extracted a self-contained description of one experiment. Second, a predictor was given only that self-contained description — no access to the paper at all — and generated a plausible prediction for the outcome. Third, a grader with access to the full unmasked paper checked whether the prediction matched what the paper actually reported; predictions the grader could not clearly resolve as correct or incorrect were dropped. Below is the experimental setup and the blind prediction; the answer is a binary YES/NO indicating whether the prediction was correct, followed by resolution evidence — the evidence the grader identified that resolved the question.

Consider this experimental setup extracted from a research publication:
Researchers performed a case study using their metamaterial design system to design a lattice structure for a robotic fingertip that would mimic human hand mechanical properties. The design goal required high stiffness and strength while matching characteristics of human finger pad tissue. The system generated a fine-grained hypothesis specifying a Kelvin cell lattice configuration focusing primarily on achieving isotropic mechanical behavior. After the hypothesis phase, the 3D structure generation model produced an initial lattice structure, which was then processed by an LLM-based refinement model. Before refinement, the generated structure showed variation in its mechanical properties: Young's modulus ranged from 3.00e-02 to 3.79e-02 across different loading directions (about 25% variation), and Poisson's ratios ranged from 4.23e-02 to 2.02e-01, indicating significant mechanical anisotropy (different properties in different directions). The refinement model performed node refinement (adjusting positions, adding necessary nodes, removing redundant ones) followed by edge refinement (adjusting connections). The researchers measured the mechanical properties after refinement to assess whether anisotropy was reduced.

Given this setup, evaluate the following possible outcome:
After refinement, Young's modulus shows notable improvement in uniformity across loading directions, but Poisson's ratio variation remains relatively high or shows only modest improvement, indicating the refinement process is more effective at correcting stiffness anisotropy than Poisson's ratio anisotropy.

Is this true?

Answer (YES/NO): NO